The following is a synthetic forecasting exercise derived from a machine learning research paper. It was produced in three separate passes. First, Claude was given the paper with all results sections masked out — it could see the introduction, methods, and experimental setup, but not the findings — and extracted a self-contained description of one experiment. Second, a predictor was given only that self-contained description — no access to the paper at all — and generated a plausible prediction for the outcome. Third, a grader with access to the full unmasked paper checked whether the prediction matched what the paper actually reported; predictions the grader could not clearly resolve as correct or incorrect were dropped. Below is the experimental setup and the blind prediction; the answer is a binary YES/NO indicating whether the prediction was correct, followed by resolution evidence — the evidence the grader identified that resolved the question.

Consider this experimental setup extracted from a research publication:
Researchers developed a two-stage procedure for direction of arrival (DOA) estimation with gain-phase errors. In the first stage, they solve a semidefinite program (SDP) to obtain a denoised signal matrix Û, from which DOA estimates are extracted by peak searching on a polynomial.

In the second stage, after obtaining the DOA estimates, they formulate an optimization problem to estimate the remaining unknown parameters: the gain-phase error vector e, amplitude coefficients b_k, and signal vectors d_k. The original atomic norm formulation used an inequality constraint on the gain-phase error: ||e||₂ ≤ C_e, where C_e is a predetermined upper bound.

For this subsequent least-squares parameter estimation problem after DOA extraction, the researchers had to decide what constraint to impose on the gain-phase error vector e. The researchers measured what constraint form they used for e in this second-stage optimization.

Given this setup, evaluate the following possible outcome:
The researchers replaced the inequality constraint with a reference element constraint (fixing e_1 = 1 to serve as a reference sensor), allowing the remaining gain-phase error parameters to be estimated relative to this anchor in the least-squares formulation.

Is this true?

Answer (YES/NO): NO